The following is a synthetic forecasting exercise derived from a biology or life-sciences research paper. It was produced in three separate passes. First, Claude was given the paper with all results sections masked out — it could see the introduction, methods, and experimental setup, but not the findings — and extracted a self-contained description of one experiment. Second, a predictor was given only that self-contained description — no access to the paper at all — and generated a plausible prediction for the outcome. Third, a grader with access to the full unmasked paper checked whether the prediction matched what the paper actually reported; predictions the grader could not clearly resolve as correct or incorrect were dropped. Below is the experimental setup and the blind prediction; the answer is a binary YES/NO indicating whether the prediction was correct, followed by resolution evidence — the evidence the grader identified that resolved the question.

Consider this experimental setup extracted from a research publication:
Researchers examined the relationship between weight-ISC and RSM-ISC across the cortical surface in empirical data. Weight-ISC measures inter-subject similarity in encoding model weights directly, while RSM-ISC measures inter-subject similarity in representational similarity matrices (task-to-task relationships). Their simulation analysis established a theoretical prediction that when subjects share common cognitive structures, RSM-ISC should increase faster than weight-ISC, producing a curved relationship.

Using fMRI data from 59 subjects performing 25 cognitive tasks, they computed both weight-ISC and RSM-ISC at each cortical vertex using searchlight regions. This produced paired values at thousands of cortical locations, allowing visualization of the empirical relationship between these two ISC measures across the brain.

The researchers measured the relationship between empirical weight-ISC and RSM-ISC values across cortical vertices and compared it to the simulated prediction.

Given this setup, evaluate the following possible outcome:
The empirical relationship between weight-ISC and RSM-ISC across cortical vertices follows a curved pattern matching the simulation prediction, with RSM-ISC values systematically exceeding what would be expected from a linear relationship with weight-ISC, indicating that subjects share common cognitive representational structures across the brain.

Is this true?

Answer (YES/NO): NO